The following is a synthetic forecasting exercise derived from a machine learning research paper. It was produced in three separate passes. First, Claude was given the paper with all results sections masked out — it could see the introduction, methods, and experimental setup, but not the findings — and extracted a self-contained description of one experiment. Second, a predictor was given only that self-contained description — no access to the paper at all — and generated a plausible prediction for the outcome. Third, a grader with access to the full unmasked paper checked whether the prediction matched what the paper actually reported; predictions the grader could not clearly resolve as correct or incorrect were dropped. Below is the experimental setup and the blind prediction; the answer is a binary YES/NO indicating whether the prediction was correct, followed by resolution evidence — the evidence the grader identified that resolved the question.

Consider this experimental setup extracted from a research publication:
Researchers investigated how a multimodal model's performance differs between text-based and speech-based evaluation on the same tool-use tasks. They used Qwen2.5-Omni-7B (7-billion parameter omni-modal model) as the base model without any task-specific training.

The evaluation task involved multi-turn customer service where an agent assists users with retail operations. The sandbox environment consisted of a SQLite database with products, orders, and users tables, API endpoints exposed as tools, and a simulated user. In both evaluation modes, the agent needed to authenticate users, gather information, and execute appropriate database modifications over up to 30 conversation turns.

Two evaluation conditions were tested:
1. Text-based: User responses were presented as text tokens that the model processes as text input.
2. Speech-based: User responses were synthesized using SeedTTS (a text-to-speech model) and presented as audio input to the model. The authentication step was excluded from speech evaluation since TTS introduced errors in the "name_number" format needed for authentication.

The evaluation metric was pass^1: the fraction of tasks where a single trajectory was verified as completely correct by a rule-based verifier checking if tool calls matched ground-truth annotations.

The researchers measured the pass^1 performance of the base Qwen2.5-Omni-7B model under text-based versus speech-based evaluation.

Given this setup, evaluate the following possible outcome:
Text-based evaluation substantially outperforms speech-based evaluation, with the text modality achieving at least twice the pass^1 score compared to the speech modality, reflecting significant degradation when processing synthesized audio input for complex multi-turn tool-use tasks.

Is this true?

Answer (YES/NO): NO